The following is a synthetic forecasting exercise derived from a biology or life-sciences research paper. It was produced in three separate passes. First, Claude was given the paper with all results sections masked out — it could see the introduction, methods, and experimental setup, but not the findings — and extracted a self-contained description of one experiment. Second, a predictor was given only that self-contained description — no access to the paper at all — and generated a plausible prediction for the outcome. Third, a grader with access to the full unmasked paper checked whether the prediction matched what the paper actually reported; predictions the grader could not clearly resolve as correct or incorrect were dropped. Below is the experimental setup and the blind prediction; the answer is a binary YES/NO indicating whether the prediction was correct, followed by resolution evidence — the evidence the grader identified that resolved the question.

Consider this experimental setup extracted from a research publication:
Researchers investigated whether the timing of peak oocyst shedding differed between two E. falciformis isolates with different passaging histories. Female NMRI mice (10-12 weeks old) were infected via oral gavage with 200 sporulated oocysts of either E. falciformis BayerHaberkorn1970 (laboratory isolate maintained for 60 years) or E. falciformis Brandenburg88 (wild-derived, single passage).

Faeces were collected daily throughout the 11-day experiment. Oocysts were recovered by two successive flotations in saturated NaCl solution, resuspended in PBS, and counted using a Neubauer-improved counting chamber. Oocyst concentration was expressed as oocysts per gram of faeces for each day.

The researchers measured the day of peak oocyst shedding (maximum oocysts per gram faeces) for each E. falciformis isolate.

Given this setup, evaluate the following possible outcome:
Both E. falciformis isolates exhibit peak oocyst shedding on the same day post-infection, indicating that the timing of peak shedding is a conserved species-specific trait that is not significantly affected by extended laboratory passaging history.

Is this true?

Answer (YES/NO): NO